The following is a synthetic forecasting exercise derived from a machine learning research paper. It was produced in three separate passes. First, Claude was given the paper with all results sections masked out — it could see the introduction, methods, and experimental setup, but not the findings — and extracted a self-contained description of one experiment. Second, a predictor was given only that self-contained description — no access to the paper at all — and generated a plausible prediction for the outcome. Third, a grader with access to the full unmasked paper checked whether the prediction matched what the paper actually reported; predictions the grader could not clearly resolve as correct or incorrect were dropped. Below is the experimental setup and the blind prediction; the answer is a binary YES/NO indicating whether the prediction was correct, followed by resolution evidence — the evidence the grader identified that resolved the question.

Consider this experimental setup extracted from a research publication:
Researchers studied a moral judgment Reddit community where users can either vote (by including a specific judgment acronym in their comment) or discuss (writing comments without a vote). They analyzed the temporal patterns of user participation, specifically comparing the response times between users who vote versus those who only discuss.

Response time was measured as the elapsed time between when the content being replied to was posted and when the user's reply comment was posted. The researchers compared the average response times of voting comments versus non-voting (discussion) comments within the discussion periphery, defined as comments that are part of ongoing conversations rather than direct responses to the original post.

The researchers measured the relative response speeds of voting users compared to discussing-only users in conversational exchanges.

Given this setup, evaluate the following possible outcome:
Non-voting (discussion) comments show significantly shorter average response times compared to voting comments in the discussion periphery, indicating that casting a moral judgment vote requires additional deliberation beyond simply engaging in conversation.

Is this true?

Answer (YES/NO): YES